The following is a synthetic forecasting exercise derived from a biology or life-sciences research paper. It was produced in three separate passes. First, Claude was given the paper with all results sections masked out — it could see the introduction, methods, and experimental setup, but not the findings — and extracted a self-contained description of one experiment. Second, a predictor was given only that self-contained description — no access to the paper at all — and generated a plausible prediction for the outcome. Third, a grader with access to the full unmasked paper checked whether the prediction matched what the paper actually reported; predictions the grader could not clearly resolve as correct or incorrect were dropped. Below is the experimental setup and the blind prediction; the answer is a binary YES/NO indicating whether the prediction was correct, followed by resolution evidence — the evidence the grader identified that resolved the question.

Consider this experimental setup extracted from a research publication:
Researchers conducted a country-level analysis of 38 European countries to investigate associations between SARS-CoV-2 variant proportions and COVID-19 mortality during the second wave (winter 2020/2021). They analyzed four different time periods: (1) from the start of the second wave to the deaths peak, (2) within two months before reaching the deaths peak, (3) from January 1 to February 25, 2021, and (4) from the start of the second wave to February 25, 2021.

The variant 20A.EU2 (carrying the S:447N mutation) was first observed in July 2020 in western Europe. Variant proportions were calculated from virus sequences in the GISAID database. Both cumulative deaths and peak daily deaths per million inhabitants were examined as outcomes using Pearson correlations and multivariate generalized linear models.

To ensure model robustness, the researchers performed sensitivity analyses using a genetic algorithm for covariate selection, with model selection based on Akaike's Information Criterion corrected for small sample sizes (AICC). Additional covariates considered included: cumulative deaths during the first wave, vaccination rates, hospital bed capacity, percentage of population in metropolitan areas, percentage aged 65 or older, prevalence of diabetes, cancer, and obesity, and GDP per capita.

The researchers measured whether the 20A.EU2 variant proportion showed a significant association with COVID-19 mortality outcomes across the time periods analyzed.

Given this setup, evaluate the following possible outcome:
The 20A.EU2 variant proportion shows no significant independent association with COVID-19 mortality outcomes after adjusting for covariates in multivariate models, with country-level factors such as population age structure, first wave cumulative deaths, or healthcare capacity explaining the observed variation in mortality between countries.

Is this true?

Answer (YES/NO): NO